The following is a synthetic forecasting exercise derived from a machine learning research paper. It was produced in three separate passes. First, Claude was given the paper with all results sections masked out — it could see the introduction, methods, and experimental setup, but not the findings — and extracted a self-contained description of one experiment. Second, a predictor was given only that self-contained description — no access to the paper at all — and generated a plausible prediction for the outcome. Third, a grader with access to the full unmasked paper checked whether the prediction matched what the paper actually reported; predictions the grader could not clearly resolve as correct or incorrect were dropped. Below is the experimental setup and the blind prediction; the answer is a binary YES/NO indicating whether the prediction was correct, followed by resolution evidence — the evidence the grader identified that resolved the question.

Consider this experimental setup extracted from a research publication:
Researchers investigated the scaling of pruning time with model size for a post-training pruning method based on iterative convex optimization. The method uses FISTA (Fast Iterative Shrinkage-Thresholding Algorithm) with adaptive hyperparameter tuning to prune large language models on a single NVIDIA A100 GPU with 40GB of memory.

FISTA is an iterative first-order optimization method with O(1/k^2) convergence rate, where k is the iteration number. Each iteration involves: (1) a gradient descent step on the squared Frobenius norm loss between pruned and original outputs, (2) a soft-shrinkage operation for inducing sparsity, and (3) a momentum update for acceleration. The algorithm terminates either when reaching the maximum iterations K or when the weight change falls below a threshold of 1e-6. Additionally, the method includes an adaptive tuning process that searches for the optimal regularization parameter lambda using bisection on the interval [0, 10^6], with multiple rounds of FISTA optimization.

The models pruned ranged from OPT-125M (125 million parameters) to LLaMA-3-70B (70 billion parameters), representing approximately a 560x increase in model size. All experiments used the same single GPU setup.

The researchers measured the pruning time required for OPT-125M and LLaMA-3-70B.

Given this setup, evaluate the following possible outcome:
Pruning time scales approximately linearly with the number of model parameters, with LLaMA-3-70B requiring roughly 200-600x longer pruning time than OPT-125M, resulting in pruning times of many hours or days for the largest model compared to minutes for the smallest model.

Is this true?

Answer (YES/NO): NO